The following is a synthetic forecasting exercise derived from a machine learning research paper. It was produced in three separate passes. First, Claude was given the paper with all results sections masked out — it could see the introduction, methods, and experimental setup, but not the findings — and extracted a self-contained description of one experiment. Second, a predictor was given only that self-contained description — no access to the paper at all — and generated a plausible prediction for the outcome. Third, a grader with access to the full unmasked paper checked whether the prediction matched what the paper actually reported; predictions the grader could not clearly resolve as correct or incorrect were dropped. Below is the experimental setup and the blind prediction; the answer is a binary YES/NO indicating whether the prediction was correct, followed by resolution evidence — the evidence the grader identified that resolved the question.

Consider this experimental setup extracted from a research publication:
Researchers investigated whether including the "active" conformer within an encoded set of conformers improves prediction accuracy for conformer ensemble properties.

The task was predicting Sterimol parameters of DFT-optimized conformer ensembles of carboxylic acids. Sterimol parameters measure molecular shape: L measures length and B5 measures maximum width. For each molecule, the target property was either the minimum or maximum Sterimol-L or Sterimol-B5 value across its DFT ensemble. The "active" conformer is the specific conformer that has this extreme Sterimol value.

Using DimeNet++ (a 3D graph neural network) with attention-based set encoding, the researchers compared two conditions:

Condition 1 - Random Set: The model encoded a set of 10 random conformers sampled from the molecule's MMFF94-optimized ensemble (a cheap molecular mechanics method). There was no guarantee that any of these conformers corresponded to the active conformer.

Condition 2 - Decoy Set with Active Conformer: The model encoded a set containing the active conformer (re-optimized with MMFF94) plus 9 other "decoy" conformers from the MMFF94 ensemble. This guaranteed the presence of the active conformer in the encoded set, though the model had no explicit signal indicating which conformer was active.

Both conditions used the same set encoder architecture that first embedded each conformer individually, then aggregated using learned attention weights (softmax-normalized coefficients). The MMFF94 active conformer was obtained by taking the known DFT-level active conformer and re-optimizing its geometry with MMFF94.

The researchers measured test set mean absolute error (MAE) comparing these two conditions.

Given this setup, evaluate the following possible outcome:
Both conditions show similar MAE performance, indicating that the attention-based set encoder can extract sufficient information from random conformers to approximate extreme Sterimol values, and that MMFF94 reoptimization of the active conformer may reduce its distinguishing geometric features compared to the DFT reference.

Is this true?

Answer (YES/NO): YES